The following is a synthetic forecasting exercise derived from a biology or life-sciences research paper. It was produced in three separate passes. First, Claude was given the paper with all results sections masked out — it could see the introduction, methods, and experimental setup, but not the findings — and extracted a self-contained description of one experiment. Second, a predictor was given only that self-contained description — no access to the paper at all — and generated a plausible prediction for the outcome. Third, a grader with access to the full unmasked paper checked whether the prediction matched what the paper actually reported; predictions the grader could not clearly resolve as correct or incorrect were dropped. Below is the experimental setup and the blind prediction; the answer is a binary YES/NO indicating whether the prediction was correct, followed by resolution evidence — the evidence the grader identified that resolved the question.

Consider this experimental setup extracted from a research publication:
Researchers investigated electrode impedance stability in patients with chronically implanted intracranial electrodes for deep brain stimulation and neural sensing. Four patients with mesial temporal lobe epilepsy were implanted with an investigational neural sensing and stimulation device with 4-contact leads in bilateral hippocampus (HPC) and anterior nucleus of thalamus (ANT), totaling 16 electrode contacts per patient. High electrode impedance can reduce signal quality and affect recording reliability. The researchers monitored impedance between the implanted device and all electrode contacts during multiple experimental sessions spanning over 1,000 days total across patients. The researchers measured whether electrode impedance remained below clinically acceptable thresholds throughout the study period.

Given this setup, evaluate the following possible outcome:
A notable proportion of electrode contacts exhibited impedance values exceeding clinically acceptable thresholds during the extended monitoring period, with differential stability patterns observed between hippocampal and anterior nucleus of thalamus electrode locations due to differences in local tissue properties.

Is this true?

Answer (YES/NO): NO